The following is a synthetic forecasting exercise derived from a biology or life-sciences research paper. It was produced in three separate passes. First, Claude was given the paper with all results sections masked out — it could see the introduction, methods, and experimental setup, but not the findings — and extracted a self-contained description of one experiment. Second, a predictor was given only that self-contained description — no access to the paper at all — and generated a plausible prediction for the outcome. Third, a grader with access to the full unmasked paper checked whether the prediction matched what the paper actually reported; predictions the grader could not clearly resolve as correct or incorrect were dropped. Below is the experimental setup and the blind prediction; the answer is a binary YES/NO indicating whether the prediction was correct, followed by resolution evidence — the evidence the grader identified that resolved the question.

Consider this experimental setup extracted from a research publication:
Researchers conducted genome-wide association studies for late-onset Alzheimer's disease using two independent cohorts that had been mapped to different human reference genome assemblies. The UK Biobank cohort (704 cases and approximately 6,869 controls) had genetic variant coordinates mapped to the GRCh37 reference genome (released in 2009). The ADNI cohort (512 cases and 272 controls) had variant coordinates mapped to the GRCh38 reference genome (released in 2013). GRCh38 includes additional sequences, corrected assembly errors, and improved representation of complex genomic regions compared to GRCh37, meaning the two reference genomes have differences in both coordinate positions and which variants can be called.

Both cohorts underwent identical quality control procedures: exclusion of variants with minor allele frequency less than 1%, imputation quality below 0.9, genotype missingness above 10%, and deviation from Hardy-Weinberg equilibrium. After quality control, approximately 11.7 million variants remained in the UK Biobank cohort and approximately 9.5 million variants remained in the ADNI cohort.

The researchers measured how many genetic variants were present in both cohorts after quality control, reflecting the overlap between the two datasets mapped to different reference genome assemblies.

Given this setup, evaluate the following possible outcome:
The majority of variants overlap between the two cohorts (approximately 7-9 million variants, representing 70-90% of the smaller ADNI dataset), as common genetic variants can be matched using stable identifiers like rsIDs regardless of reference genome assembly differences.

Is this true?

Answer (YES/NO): NO